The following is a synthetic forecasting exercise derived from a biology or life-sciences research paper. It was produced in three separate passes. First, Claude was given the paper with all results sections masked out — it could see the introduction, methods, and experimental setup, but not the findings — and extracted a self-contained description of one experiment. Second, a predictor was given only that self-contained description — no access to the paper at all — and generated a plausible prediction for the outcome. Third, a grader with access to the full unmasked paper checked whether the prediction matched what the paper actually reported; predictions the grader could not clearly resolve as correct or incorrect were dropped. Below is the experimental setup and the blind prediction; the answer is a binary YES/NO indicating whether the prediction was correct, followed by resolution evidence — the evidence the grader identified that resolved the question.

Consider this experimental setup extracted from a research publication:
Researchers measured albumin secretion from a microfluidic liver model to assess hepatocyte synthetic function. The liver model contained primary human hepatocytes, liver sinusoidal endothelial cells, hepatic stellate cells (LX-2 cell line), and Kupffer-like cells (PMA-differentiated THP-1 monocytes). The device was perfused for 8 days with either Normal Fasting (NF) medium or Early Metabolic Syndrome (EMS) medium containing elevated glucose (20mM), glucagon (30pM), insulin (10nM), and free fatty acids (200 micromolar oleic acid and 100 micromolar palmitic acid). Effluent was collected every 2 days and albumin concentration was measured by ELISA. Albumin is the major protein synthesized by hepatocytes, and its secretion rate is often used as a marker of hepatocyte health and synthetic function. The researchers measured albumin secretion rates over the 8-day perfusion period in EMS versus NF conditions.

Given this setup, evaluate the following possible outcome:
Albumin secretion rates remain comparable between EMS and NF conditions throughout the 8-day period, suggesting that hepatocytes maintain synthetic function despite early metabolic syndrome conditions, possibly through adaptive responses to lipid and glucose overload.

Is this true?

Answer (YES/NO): YES